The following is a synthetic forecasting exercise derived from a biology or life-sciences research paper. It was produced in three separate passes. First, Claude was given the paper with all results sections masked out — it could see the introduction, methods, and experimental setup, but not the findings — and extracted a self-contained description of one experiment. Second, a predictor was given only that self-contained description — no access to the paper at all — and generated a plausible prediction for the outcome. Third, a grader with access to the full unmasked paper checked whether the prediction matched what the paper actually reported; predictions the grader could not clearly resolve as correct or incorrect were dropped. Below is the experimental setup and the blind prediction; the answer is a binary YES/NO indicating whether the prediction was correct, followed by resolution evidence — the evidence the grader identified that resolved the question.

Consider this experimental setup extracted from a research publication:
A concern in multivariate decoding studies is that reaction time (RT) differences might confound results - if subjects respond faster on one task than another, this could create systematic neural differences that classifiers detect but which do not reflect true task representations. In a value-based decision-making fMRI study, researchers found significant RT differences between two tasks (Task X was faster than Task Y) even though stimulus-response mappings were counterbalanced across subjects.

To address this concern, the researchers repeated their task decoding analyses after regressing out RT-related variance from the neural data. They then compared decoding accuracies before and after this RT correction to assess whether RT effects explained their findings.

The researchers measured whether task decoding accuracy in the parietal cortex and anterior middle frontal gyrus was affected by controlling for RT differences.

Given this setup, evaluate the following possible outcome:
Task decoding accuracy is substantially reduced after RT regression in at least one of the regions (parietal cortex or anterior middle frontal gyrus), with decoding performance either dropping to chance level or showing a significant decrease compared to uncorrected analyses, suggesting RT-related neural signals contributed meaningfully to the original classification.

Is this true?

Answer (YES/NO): NO